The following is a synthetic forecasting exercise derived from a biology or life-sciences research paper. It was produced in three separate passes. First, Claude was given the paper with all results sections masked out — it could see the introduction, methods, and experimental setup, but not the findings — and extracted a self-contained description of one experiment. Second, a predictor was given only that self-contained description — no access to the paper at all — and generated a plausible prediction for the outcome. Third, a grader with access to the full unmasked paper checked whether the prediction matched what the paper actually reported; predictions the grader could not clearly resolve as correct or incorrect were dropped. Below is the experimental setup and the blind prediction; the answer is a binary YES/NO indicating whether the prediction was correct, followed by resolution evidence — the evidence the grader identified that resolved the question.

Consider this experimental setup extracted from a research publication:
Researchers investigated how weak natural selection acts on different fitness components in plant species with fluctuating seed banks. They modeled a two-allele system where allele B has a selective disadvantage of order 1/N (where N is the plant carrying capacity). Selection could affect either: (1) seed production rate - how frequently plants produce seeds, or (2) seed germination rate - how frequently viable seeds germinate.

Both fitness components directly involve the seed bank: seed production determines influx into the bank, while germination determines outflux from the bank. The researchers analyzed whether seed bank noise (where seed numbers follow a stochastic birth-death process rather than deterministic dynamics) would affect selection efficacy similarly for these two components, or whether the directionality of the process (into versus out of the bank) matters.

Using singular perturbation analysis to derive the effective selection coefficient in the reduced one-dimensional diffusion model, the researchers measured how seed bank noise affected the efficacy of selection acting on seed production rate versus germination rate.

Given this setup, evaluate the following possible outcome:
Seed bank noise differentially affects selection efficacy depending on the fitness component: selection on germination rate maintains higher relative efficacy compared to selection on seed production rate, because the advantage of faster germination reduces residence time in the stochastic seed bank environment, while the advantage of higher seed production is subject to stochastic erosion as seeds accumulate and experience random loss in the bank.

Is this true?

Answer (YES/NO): NO